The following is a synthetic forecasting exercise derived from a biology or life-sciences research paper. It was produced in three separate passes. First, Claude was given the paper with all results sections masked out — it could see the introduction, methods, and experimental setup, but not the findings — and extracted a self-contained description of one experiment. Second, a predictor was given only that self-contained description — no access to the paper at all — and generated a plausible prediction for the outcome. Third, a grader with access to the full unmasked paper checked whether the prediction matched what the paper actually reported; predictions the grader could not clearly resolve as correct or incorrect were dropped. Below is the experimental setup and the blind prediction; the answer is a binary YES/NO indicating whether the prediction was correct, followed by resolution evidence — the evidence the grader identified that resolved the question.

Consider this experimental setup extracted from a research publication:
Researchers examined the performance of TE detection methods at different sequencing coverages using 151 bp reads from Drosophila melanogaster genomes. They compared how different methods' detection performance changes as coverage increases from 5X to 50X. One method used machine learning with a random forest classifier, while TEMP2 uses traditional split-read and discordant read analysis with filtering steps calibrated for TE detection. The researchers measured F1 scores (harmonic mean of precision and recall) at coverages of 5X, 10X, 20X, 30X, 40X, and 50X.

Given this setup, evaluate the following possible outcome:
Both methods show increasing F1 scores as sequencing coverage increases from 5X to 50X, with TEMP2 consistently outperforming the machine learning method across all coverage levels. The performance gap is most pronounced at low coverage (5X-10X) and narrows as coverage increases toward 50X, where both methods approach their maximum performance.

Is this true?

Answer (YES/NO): NO